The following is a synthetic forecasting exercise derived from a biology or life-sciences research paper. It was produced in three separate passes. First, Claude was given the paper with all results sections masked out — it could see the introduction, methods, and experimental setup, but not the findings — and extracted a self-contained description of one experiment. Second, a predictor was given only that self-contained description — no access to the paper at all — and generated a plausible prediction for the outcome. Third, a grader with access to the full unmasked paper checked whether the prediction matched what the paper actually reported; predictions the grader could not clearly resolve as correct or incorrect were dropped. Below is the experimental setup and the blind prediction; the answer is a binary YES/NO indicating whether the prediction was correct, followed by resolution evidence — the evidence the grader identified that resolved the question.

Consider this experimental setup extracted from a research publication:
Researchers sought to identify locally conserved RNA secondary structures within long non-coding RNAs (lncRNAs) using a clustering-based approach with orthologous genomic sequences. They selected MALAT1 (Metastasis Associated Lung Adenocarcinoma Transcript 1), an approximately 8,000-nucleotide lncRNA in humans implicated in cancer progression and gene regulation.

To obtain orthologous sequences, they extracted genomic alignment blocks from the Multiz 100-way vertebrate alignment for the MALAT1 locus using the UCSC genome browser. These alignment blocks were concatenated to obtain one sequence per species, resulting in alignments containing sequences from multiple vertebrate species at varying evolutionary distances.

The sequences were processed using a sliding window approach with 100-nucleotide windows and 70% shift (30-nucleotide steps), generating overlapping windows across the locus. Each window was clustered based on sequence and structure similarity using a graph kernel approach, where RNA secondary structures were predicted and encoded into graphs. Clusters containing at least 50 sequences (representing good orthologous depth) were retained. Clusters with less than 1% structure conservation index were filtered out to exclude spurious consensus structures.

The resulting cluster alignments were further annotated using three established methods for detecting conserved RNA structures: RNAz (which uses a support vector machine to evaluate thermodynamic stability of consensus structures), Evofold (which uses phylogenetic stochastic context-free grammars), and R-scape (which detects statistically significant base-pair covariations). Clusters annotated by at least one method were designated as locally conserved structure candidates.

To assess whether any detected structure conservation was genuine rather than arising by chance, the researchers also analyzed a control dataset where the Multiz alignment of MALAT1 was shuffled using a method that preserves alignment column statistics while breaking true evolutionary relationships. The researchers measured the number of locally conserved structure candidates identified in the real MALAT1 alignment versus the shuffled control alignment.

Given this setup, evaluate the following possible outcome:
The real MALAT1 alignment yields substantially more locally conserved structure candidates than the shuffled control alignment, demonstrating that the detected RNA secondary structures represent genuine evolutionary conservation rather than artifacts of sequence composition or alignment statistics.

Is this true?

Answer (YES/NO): YES